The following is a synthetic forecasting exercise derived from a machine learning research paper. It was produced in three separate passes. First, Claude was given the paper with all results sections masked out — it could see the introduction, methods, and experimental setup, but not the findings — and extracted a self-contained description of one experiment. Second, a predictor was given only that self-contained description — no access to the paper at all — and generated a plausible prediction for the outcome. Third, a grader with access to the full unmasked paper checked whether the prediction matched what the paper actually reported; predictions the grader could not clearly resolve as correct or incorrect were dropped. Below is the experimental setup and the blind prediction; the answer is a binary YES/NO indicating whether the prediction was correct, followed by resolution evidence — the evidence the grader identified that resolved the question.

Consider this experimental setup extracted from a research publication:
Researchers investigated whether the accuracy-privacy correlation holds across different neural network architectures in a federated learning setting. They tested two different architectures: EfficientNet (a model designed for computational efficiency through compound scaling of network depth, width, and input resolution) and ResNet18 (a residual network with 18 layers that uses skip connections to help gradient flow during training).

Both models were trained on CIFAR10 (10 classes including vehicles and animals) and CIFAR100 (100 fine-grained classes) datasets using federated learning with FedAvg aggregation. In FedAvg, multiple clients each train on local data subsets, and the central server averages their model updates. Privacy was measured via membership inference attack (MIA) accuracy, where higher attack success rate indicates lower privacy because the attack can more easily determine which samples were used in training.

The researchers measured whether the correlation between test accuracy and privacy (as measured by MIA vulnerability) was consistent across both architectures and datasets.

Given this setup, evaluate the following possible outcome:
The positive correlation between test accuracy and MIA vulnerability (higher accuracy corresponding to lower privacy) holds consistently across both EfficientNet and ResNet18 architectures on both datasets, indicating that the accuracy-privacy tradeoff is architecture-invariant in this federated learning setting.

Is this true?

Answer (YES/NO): YES